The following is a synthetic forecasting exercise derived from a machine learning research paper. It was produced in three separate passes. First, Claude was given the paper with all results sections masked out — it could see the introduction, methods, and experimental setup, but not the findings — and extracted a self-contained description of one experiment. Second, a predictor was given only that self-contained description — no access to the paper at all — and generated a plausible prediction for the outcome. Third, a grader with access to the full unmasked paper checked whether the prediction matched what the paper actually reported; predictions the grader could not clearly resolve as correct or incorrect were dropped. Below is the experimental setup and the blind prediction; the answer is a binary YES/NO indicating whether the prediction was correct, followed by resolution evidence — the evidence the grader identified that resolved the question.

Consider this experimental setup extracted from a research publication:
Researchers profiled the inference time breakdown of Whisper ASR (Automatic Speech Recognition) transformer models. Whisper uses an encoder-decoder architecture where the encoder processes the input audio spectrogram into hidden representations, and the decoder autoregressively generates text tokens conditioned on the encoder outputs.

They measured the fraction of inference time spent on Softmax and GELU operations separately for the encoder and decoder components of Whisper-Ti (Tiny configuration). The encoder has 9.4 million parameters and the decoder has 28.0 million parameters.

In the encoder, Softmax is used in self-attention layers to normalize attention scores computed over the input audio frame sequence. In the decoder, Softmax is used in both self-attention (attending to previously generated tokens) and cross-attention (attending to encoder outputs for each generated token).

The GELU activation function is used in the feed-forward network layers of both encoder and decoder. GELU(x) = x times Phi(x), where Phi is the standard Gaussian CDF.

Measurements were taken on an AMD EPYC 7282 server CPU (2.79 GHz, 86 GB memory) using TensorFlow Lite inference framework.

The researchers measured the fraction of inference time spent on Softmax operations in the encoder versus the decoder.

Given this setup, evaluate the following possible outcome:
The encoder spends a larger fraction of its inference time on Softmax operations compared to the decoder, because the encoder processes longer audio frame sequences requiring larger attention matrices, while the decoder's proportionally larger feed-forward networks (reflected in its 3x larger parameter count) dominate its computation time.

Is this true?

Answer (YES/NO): YES